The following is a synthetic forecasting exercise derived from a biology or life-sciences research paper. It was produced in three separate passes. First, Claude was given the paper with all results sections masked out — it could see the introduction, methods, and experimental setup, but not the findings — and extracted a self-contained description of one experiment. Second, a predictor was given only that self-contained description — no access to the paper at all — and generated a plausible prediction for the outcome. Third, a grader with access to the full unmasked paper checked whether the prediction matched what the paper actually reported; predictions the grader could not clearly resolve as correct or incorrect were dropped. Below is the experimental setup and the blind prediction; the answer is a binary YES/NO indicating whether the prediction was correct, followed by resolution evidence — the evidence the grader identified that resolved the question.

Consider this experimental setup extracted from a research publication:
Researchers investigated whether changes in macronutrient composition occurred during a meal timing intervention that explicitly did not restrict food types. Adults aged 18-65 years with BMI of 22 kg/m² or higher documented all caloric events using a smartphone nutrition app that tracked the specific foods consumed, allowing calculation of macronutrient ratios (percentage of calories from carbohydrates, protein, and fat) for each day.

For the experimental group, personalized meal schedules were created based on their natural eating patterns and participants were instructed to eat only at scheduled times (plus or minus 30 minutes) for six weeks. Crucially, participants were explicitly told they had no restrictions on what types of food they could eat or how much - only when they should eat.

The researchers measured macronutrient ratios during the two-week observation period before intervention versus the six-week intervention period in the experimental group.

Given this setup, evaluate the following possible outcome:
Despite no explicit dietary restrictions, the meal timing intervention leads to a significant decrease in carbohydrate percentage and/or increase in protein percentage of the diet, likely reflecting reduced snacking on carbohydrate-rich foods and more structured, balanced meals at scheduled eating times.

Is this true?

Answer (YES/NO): NO